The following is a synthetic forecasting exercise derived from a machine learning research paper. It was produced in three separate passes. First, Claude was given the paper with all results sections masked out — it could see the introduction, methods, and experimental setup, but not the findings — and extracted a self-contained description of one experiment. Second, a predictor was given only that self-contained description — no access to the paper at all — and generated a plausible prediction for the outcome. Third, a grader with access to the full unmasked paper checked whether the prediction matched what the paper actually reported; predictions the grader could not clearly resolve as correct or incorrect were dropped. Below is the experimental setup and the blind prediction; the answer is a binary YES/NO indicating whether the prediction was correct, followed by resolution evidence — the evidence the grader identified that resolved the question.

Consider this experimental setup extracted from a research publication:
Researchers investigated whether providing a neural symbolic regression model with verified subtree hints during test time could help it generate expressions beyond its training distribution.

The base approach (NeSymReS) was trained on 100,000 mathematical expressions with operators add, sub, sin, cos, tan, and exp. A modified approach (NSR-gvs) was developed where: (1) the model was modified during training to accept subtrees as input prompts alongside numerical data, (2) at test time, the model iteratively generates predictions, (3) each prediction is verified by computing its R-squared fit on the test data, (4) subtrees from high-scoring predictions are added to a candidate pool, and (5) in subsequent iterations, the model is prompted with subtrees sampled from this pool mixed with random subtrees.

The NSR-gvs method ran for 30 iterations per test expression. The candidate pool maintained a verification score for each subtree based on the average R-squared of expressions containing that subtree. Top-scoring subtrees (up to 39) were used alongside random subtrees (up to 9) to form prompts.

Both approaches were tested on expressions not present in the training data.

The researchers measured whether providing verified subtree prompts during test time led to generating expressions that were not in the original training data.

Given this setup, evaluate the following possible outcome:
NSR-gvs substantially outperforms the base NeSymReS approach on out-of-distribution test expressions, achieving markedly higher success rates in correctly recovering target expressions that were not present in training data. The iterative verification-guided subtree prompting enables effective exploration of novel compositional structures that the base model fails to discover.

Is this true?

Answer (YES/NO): NO